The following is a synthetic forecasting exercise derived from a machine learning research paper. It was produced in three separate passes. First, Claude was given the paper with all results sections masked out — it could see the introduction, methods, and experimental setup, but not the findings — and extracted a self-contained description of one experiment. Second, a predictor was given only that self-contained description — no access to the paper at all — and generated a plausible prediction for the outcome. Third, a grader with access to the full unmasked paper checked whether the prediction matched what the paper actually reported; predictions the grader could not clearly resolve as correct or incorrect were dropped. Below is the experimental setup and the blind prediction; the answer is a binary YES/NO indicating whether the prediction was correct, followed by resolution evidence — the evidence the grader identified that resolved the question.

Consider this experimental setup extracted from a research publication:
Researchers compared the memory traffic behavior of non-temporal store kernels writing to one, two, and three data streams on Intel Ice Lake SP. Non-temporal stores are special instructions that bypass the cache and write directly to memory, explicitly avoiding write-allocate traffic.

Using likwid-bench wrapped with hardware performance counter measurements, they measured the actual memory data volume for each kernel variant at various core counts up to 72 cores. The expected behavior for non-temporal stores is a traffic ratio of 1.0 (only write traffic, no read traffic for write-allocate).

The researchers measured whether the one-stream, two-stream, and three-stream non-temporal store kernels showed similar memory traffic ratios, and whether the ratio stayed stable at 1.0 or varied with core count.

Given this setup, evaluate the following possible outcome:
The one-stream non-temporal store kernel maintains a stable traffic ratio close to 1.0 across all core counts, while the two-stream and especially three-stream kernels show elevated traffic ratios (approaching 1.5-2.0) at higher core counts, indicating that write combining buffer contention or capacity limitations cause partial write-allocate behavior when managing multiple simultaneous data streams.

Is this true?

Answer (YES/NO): NO